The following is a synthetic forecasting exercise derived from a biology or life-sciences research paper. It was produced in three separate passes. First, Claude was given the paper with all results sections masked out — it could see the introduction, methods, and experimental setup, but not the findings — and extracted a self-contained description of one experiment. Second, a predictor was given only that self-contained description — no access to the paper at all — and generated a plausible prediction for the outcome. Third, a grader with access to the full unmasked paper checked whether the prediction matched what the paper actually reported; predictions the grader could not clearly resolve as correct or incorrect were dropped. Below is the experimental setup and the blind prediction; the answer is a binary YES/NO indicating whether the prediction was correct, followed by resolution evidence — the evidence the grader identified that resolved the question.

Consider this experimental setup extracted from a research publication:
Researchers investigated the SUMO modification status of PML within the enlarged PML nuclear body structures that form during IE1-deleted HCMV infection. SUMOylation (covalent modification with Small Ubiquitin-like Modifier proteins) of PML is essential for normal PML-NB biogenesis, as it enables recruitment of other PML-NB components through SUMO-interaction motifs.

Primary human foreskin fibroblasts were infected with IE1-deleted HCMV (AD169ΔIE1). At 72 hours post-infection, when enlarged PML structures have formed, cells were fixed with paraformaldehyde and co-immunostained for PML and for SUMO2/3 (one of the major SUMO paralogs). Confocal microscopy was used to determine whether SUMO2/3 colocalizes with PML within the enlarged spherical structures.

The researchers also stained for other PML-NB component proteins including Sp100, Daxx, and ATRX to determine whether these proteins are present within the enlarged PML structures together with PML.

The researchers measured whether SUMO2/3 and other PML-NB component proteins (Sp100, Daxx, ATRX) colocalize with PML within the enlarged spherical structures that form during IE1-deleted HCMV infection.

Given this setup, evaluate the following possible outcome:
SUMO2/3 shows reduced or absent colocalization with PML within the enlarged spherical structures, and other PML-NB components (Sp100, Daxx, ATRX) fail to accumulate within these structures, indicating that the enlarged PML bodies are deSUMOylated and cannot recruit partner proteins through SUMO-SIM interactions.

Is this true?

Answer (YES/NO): NO